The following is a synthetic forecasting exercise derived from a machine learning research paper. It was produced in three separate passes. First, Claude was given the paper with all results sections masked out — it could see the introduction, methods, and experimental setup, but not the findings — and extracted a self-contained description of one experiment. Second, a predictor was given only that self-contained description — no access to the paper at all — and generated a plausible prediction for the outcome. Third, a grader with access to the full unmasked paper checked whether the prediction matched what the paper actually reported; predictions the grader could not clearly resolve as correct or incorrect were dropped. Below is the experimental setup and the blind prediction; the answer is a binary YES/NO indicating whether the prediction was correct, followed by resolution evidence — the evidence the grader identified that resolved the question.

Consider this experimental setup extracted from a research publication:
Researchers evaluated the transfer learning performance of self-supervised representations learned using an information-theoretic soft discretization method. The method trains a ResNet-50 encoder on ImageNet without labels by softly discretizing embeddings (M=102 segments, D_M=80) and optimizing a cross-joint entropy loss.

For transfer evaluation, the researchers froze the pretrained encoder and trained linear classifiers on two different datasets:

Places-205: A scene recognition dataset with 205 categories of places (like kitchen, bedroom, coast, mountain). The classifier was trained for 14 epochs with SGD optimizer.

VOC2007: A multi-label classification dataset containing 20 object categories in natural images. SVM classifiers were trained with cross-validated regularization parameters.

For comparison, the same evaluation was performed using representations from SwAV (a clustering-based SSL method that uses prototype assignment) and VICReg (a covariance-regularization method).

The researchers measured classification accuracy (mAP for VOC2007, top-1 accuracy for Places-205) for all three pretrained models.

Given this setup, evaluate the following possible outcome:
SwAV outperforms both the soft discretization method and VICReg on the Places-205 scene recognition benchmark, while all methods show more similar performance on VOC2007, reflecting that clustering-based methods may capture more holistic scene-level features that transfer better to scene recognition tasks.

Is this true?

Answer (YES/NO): NO